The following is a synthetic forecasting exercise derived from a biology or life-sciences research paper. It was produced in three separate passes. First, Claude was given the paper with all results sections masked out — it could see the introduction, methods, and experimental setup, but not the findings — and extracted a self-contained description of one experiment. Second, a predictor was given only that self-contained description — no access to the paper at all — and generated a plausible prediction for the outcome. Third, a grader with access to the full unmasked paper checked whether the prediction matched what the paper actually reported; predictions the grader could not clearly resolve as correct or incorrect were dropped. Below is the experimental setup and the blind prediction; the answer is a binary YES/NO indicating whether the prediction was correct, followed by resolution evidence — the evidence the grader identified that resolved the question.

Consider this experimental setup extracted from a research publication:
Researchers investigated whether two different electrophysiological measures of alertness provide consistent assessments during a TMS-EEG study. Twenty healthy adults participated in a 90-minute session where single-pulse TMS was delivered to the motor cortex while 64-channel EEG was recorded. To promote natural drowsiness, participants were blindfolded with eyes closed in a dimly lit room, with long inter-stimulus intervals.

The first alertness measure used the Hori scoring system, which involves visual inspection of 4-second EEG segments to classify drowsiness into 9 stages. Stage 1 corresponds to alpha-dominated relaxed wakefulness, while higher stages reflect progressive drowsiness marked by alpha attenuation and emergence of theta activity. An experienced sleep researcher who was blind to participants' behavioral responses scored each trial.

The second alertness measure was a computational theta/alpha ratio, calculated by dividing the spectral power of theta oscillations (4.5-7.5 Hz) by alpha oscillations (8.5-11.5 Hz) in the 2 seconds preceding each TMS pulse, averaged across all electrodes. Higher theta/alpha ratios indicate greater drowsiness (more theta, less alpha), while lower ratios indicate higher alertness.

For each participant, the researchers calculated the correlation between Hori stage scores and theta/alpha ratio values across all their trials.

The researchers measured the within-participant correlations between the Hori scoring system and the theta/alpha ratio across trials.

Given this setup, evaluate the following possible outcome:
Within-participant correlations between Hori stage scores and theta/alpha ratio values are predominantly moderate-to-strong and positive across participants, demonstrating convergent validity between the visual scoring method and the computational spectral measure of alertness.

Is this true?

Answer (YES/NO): YES